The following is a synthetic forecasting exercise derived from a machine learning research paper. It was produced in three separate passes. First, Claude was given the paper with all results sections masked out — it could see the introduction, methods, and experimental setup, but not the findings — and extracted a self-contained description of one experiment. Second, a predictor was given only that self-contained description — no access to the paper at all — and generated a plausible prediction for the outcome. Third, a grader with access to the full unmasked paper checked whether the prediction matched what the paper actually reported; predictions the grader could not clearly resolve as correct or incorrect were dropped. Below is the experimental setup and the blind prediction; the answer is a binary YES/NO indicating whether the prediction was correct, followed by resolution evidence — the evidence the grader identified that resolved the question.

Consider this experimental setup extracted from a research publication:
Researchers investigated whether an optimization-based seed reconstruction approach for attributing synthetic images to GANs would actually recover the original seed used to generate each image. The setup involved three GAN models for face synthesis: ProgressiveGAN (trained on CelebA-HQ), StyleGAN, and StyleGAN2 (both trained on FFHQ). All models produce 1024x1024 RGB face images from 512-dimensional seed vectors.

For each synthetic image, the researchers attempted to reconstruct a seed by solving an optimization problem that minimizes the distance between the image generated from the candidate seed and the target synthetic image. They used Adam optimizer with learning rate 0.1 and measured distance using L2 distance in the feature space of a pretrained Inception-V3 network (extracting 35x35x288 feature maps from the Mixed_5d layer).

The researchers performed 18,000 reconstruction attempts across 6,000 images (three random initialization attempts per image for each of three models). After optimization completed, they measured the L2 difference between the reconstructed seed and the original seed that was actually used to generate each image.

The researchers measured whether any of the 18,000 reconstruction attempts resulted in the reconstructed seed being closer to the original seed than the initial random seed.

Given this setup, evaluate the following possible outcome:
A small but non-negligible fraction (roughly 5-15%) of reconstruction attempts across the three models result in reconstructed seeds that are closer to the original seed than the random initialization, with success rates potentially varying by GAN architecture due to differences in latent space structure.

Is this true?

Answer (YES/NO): NO